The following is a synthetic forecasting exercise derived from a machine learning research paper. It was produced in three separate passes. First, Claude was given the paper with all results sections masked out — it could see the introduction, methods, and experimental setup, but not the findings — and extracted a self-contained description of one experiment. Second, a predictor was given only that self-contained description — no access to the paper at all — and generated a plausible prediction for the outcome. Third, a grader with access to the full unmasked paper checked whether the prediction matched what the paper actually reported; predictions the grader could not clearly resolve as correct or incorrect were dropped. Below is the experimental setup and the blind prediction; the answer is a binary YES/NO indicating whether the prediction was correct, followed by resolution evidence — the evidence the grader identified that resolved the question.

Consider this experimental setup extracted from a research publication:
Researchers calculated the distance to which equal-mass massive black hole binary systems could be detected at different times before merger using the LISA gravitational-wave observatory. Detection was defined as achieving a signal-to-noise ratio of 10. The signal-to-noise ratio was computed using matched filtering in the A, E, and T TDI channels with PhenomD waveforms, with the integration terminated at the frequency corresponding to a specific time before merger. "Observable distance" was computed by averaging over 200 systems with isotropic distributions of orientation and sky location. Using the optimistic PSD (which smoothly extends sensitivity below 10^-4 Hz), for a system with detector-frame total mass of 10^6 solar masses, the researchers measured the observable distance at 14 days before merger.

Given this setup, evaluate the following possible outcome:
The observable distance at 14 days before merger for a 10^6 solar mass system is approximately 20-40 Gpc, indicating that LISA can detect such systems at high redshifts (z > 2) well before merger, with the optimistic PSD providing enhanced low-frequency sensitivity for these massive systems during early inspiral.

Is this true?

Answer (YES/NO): NO